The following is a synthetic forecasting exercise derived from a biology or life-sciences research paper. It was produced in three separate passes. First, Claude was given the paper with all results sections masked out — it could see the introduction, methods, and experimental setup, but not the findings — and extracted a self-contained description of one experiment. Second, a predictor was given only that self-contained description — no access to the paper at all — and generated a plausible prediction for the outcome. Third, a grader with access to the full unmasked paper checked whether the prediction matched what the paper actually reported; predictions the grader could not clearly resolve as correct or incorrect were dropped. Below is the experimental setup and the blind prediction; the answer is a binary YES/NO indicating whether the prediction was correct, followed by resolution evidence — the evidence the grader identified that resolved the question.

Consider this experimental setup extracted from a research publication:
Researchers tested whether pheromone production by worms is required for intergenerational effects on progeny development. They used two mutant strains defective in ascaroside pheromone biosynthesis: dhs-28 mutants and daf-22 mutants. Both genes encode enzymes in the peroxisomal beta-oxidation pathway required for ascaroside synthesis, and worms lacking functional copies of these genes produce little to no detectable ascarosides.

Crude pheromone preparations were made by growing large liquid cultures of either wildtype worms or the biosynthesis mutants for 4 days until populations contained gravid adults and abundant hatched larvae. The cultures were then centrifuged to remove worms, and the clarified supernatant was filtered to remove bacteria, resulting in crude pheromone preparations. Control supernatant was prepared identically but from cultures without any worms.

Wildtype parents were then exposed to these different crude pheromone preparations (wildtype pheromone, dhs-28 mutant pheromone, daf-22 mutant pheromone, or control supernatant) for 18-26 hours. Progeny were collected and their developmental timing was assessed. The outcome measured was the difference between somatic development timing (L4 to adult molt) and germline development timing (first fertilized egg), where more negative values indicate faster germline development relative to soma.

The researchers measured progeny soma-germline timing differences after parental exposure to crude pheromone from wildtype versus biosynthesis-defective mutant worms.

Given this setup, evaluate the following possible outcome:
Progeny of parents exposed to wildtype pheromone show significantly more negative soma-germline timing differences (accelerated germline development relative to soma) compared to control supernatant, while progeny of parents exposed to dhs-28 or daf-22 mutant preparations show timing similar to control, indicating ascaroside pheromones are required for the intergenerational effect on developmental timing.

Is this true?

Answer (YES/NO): NO